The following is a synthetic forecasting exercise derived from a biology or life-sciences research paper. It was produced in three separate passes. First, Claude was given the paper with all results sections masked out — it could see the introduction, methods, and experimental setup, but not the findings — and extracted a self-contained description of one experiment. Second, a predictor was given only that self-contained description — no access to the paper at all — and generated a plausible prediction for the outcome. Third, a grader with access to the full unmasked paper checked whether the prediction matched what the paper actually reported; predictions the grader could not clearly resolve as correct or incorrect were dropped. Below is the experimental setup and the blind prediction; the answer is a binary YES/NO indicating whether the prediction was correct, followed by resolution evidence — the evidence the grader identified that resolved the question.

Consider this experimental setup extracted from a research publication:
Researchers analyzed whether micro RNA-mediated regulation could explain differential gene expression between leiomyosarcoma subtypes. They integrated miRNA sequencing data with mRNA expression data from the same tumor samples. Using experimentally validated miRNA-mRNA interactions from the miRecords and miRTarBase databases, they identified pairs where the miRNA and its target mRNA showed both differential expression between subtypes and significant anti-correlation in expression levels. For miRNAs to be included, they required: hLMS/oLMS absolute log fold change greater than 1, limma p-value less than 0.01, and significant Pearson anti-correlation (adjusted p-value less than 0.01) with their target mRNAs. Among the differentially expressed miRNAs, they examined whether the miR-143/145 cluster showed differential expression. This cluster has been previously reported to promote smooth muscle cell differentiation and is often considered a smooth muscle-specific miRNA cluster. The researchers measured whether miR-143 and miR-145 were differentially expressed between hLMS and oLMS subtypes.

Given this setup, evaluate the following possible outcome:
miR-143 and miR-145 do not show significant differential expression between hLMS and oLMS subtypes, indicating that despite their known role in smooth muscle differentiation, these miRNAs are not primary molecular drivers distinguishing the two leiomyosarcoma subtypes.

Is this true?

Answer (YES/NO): NO